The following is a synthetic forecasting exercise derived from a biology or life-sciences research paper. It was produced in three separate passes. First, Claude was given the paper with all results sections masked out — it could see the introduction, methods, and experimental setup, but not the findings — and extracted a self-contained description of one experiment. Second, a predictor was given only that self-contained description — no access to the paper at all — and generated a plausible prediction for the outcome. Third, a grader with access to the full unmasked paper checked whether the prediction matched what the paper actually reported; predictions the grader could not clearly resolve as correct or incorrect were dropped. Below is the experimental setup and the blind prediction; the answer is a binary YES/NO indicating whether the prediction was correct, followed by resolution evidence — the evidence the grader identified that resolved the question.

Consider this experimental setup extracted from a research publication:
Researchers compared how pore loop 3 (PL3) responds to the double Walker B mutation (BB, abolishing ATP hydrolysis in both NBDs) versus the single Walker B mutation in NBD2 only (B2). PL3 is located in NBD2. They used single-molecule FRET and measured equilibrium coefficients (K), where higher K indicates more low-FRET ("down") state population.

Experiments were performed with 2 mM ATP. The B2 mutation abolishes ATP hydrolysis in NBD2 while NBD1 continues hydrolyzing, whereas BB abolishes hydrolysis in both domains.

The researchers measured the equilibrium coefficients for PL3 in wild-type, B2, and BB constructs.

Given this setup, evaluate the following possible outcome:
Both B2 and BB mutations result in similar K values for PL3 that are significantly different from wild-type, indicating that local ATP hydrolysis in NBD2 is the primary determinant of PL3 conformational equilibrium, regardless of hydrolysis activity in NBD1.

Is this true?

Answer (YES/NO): NO